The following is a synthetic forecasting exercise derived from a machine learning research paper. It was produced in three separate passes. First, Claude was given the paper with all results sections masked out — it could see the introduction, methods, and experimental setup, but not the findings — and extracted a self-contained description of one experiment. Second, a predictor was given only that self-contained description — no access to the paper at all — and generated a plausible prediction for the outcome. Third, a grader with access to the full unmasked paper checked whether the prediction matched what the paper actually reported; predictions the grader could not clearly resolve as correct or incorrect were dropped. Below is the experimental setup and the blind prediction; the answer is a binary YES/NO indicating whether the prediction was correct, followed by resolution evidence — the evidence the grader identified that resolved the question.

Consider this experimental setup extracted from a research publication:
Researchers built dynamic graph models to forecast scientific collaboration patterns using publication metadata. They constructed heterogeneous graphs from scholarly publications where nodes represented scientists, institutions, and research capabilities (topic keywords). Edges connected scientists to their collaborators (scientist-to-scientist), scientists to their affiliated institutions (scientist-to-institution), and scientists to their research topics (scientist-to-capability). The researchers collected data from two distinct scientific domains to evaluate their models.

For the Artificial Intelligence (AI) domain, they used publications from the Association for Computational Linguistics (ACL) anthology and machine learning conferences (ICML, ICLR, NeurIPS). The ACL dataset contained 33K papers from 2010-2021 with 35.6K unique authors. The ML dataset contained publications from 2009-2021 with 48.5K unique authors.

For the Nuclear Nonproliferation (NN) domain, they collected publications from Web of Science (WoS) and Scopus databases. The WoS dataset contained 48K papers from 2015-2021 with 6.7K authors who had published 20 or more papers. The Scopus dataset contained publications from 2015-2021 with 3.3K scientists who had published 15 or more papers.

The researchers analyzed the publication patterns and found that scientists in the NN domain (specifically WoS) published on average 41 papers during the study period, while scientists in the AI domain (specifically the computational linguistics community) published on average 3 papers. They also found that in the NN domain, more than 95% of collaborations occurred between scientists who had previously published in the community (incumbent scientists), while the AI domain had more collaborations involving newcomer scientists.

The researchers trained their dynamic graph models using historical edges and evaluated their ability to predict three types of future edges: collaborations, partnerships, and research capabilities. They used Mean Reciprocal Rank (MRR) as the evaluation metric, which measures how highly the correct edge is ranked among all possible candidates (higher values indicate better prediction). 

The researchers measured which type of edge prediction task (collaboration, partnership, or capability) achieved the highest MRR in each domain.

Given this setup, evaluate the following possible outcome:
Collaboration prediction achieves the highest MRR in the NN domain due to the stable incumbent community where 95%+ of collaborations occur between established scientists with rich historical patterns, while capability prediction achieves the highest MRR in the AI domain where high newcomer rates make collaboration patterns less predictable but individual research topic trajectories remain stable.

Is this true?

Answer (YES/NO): NO